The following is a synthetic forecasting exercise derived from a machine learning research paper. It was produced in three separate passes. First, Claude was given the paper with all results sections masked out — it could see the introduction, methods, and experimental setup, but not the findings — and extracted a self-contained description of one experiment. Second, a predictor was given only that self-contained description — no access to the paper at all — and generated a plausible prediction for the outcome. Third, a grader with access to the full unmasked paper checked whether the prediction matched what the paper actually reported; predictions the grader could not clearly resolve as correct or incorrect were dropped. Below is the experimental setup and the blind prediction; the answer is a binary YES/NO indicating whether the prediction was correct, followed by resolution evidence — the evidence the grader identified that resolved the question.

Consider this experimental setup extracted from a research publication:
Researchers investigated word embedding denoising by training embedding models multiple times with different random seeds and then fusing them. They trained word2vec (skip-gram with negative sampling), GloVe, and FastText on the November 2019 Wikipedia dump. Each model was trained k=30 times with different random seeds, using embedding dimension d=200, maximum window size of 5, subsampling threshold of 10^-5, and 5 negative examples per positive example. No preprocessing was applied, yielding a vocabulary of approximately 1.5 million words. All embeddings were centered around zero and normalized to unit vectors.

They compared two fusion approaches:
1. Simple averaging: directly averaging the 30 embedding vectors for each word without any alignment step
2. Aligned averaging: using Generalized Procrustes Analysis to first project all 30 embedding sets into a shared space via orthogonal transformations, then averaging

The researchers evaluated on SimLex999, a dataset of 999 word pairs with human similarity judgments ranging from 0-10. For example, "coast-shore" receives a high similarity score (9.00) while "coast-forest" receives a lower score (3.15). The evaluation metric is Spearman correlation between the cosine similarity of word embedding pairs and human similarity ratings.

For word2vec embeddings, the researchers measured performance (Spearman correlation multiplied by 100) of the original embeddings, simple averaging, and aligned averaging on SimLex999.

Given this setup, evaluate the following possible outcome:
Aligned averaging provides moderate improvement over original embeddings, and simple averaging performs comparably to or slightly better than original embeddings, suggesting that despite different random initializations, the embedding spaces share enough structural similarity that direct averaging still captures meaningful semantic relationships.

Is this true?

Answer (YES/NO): NO